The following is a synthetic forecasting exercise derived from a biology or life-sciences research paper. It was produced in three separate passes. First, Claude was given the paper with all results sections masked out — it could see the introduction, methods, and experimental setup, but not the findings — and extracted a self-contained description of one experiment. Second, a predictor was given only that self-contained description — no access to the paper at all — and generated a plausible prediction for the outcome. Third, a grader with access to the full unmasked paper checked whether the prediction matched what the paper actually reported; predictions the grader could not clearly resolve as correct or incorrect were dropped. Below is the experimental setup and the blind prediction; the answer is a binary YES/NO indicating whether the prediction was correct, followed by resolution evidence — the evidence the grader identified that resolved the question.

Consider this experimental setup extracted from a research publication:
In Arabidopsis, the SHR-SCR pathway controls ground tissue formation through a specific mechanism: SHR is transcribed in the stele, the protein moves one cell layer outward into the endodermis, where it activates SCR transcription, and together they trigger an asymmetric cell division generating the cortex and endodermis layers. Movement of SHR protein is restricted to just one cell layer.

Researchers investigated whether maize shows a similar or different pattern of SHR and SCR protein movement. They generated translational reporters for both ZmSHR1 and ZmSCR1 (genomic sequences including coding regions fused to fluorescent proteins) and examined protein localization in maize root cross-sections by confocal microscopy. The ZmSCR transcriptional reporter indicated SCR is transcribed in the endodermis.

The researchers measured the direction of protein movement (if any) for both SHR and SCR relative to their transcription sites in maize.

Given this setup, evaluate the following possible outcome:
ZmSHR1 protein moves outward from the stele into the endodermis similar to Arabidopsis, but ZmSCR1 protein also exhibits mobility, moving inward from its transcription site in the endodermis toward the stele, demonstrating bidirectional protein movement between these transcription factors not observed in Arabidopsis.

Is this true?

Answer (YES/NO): NO